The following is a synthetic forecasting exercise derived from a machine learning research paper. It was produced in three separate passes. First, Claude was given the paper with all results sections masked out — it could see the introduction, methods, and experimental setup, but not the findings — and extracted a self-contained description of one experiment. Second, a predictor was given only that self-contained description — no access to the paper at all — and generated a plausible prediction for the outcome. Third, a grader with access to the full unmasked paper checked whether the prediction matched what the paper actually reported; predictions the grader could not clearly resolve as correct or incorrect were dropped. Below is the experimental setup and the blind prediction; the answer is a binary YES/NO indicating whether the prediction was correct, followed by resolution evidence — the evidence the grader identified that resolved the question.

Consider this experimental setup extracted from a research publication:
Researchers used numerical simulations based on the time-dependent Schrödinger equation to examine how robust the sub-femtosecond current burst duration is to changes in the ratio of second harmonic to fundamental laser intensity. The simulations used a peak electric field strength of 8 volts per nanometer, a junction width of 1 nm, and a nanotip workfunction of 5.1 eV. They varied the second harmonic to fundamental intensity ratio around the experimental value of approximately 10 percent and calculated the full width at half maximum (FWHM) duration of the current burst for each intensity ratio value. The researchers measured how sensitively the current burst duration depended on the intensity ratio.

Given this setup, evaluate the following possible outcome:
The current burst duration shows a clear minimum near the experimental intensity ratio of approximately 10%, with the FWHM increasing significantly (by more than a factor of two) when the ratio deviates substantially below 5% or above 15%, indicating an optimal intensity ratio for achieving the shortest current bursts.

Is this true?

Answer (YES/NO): NO